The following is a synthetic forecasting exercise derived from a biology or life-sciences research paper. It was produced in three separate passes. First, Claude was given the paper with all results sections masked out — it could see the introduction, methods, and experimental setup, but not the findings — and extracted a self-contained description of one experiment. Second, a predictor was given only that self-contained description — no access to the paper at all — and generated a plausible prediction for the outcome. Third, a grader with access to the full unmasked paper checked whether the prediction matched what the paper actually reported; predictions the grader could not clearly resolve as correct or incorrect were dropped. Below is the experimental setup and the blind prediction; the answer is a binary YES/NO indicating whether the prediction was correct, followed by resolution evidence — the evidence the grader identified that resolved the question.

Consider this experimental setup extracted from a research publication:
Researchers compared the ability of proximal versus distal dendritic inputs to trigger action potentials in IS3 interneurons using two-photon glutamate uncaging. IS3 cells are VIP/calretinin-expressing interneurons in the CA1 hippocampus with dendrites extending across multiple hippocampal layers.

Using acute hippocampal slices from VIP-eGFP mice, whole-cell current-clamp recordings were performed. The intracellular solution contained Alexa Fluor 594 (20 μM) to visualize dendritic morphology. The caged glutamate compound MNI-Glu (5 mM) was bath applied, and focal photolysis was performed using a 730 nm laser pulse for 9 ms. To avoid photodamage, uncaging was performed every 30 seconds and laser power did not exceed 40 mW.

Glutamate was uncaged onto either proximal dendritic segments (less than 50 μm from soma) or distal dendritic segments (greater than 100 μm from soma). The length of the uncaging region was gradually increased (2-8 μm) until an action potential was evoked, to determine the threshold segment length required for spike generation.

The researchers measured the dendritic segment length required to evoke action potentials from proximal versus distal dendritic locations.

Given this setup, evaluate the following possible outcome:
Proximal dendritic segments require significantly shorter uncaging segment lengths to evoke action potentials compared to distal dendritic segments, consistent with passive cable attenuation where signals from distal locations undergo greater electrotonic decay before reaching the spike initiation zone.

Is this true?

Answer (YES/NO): NO